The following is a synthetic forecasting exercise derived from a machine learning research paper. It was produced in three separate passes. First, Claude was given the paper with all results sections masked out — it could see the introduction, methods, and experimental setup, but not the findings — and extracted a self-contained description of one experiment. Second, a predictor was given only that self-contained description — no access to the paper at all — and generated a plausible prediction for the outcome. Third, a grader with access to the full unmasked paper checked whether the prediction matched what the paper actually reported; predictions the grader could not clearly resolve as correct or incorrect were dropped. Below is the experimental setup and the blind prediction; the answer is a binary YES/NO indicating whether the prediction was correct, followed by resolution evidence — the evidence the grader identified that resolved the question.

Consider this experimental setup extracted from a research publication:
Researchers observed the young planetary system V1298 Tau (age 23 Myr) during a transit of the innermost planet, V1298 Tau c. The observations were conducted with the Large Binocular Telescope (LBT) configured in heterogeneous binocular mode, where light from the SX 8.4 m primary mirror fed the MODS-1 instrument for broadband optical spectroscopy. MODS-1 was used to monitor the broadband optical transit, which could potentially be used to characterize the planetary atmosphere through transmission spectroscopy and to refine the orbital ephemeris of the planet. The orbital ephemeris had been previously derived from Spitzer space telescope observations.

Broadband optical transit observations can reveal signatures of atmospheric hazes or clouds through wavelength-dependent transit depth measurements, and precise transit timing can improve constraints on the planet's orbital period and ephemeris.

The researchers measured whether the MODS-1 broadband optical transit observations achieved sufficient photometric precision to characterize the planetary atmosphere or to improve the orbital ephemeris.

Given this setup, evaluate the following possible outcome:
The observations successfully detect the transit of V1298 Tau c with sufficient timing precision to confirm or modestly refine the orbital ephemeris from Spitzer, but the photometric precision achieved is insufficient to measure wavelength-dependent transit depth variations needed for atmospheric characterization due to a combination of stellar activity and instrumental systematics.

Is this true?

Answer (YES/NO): NO